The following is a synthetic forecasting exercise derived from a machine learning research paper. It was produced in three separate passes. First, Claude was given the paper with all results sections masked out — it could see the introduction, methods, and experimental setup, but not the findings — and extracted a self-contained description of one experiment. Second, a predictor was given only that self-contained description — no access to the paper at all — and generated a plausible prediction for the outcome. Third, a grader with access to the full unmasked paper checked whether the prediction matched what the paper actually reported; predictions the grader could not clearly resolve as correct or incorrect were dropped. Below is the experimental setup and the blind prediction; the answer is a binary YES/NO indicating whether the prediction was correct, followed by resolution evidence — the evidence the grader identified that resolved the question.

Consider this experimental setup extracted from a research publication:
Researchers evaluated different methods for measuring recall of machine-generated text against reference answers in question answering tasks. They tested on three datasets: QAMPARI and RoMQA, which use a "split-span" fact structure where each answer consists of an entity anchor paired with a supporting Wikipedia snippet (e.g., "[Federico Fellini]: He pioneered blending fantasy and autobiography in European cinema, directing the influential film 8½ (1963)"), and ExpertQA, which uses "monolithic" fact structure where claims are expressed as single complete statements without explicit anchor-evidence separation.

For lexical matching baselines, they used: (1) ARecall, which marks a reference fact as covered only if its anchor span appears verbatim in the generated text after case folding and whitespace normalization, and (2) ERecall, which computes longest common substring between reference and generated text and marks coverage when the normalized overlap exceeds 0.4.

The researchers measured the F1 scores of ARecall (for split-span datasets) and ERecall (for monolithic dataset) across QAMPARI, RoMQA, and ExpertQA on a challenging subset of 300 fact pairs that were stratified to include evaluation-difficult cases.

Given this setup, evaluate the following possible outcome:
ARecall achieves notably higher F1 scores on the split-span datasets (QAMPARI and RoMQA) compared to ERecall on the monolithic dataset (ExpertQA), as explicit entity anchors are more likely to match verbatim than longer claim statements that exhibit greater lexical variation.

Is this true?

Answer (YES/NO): YES